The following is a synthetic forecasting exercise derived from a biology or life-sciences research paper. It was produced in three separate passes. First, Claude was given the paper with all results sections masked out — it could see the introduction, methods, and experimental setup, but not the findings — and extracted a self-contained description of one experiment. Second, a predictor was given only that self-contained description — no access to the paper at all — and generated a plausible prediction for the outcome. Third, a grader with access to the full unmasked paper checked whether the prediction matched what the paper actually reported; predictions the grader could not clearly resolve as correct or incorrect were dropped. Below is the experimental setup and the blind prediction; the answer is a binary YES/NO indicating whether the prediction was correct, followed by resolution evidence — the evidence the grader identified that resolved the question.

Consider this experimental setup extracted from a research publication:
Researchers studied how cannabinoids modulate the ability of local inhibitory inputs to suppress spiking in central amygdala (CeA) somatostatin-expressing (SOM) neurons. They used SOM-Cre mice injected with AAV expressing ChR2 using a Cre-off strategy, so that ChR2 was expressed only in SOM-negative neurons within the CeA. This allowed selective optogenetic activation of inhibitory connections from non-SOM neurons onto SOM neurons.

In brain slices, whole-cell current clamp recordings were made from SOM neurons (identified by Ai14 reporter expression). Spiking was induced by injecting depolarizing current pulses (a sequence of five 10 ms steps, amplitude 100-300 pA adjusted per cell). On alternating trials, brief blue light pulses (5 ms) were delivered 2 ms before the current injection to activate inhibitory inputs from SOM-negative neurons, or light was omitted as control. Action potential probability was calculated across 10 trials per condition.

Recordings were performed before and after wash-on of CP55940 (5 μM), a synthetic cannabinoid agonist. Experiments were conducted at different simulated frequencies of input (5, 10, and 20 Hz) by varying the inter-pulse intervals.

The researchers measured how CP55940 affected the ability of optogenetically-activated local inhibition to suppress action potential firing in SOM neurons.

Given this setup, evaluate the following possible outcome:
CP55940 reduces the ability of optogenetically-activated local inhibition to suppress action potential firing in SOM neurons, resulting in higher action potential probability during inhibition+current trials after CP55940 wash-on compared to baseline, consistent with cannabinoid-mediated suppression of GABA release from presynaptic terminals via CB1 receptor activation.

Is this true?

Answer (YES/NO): YES